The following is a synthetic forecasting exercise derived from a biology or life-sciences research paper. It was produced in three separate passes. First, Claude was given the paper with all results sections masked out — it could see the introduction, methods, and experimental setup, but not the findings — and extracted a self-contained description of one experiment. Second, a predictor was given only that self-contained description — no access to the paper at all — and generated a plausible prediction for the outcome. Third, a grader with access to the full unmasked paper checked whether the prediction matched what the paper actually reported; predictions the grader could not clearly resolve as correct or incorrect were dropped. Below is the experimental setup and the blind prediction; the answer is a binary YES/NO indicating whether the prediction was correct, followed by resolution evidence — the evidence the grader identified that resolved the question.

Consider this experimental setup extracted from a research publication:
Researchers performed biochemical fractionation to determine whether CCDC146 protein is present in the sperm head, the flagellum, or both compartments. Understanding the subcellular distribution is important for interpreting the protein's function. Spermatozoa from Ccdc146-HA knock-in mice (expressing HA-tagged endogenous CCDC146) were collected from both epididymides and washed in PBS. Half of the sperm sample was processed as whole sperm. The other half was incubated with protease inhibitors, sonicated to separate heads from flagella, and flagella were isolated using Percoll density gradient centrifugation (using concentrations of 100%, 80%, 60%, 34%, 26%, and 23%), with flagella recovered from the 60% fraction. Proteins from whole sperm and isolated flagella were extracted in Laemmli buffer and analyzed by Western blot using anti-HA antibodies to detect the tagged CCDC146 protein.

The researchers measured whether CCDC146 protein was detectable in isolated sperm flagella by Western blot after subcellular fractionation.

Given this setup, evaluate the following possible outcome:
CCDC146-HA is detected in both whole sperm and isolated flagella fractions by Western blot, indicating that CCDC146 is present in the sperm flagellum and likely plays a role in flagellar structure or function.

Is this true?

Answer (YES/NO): YES